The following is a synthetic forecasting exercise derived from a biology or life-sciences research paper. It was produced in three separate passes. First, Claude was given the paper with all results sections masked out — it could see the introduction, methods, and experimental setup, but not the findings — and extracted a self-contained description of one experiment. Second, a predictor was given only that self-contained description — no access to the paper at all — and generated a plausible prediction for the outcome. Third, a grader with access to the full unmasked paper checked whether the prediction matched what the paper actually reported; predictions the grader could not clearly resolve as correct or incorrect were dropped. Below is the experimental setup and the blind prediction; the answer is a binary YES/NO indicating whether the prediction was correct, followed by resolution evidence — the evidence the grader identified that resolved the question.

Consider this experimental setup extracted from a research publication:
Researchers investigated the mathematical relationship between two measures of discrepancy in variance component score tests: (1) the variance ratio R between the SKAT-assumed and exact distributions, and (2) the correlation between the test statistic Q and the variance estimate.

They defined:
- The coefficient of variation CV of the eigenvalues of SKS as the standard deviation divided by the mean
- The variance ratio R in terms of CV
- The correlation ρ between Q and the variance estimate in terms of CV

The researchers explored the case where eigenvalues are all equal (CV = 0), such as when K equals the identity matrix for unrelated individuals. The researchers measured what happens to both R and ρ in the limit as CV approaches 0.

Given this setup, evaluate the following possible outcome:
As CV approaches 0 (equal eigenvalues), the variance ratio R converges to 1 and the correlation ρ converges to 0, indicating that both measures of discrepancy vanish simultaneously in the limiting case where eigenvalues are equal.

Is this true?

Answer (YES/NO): NO